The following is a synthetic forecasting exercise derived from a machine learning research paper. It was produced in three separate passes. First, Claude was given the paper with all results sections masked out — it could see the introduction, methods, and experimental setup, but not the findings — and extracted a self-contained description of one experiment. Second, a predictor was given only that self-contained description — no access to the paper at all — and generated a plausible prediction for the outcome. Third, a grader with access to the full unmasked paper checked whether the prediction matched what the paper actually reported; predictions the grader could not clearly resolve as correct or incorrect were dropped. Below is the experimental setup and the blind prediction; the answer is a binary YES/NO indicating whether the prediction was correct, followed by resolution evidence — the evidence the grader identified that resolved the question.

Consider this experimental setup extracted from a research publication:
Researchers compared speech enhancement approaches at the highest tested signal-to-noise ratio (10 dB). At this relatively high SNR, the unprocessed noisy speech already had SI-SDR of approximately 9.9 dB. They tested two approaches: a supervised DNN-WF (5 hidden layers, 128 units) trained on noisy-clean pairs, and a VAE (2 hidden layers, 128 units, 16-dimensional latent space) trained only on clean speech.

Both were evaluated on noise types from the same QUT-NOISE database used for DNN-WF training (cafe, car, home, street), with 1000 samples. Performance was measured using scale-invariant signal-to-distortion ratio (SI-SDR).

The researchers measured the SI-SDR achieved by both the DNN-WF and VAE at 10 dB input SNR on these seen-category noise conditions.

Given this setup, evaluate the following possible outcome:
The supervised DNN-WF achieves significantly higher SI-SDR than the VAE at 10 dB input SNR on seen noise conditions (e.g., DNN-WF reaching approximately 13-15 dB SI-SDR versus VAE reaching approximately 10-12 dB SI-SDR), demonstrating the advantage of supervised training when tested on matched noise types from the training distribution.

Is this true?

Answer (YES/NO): NO